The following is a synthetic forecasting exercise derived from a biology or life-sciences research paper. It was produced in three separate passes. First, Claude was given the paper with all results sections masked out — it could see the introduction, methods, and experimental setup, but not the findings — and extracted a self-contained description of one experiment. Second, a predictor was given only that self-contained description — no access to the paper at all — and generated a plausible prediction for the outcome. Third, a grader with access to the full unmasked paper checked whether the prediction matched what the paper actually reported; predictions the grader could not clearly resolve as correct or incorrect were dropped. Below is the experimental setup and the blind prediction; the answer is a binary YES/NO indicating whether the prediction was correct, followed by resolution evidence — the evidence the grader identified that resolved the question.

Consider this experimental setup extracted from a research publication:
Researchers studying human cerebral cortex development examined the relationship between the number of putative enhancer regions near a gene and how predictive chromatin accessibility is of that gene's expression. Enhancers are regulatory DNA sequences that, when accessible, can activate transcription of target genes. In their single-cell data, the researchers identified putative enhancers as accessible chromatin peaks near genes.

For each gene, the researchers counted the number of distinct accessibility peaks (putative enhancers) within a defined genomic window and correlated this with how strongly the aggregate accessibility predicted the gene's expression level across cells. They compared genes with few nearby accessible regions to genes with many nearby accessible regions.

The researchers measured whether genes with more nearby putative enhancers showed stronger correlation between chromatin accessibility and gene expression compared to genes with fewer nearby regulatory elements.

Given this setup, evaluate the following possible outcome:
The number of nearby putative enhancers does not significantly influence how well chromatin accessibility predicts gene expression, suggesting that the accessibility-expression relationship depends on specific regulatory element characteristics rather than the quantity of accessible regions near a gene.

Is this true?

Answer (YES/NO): NO